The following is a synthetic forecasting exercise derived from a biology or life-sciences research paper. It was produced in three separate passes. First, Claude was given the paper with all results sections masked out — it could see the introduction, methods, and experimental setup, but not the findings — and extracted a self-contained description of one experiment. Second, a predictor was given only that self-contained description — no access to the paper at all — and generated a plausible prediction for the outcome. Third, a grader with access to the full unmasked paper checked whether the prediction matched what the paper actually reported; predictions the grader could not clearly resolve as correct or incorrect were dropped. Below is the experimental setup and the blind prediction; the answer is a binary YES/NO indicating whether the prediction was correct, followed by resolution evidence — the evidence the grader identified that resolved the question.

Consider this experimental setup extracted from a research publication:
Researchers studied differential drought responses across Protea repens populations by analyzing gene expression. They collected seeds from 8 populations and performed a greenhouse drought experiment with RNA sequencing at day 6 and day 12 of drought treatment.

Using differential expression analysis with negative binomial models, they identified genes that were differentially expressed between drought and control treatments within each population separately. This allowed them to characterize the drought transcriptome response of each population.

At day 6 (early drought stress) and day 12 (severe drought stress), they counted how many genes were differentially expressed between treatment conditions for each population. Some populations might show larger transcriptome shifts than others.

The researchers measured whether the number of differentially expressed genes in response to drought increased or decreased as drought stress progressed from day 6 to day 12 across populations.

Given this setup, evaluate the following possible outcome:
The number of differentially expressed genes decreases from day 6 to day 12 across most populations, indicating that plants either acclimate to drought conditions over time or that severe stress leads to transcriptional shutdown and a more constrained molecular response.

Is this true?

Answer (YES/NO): NO